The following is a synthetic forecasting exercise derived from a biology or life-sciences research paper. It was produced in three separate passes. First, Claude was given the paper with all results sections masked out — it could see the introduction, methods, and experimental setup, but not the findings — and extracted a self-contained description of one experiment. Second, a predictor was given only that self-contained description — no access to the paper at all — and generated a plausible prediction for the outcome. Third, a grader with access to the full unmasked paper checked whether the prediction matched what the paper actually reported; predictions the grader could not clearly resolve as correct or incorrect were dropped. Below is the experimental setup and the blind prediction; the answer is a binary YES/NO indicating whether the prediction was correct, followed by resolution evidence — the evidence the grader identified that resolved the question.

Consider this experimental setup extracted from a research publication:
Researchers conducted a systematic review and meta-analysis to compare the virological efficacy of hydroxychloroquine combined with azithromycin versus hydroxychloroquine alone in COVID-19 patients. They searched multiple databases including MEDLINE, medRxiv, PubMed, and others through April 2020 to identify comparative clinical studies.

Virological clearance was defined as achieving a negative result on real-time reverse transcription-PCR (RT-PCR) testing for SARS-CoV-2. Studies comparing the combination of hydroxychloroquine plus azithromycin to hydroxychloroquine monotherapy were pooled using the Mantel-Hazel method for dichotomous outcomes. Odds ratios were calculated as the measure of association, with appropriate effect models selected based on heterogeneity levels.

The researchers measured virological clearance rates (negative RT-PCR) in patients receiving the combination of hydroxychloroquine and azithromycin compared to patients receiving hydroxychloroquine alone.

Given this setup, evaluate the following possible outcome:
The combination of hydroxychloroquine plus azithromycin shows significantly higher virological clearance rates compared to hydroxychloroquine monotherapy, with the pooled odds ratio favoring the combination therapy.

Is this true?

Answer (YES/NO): NO